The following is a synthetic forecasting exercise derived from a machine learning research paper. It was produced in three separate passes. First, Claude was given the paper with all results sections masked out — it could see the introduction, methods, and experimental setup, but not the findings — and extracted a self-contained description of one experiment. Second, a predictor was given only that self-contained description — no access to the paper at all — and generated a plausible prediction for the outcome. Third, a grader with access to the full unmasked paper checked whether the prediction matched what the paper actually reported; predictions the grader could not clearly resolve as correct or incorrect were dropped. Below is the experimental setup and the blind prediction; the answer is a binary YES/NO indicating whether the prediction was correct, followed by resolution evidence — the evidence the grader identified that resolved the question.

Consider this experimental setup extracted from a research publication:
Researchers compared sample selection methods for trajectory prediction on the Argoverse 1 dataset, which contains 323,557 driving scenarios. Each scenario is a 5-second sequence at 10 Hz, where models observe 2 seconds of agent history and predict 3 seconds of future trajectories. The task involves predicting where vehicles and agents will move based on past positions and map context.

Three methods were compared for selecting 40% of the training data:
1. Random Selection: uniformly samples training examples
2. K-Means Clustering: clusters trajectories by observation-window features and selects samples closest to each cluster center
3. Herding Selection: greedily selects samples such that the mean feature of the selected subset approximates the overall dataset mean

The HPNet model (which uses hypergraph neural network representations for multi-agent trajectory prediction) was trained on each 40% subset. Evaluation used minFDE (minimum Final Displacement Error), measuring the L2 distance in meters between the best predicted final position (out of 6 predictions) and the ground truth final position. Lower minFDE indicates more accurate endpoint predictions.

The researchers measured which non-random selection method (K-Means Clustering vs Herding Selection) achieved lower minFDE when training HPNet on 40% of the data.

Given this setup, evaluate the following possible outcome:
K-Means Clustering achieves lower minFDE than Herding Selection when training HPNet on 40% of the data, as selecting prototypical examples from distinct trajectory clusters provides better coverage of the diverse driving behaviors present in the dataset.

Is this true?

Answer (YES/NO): NO